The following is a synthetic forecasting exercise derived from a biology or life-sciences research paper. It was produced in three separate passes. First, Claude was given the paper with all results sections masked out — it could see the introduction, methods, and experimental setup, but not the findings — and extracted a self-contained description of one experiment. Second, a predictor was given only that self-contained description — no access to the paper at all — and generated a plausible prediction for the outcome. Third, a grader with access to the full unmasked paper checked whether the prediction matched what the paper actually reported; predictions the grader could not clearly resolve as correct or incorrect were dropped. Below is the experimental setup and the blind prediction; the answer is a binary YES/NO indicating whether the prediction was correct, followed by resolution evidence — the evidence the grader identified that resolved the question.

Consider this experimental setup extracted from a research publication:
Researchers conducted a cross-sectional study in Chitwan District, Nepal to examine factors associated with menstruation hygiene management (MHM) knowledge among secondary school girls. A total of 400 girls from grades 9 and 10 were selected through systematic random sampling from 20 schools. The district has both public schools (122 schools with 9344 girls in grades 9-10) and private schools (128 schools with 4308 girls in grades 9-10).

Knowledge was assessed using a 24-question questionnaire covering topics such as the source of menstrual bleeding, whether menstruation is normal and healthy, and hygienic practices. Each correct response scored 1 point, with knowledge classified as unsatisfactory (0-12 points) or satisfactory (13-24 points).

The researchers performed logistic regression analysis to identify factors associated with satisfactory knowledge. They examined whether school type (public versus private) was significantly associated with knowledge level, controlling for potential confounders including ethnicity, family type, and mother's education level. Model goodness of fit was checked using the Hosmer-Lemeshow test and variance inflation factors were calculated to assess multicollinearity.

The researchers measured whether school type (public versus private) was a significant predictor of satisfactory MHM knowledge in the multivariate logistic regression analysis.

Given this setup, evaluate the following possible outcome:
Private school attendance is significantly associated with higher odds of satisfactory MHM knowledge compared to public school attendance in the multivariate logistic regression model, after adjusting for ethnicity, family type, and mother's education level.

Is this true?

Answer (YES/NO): YES